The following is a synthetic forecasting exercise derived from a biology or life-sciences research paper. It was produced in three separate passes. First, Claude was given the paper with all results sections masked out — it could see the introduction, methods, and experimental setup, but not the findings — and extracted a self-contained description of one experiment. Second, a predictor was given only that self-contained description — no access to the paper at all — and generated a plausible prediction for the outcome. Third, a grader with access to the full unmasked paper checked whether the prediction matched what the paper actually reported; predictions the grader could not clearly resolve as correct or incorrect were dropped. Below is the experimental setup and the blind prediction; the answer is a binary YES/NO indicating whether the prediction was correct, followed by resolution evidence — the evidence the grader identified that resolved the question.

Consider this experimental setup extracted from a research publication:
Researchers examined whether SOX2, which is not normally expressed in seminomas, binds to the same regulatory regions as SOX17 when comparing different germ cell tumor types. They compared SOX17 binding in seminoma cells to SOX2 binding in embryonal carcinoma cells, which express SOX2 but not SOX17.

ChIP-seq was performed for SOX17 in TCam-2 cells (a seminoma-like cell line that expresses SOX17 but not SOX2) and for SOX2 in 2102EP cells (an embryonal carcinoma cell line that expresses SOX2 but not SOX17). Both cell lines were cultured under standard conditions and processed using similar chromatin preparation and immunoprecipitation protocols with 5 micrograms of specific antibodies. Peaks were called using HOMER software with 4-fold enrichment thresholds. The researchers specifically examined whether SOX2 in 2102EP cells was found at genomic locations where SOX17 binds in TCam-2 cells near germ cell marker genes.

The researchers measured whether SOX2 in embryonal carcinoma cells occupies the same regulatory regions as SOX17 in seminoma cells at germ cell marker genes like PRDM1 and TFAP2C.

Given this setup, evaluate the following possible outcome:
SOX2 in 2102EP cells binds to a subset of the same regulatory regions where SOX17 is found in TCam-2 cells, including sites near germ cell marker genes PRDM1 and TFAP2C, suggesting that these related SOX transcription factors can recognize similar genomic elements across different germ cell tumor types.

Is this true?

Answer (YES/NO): NO